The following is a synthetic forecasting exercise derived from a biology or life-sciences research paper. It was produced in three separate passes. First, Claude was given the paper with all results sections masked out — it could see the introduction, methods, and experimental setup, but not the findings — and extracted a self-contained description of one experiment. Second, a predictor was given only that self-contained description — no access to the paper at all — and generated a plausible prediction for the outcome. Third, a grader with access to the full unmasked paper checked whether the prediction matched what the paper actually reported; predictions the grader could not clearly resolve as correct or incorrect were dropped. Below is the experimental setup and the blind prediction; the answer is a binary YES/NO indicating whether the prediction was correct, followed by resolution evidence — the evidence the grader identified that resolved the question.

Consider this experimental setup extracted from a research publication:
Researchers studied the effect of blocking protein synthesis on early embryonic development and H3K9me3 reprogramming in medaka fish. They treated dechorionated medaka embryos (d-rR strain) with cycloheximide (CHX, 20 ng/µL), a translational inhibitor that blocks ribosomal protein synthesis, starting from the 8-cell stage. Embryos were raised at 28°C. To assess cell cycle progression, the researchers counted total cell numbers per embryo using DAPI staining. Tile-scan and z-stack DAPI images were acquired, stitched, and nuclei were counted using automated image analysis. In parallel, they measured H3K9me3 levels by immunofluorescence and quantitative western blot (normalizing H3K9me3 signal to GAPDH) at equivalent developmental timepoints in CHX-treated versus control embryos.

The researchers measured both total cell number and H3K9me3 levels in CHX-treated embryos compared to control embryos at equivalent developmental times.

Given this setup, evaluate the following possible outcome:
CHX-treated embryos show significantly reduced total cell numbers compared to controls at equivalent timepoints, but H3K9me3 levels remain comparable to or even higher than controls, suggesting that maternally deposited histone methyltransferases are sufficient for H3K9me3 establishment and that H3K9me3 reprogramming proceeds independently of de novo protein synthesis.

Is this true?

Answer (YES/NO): YES